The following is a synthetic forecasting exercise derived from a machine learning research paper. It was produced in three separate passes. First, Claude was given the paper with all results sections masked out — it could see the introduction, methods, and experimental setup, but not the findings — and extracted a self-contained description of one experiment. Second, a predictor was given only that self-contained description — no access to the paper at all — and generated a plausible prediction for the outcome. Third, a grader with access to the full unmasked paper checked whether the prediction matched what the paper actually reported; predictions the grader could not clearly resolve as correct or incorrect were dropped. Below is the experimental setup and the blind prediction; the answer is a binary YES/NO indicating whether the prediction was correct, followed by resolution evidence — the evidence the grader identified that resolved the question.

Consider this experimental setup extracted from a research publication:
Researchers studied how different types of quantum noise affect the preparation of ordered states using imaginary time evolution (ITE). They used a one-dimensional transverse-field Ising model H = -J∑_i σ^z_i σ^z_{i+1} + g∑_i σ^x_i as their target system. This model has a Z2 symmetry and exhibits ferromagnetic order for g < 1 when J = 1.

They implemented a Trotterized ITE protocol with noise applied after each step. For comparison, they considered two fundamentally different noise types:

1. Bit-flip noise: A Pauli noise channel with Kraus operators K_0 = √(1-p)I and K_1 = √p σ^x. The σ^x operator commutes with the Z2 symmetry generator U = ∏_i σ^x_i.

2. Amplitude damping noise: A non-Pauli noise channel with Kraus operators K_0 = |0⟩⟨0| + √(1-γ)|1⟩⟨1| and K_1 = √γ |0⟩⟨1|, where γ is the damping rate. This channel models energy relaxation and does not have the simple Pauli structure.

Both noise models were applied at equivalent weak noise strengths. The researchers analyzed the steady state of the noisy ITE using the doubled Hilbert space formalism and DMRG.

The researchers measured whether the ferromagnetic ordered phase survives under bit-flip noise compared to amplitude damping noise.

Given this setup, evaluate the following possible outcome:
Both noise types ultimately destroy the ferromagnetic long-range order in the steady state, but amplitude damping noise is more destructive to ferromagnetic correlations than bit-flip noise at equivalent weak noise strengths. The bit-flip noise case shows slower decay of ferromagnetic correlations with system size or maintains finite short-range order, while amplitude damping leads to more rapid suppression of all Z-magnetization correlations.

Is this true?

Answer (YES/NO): NO